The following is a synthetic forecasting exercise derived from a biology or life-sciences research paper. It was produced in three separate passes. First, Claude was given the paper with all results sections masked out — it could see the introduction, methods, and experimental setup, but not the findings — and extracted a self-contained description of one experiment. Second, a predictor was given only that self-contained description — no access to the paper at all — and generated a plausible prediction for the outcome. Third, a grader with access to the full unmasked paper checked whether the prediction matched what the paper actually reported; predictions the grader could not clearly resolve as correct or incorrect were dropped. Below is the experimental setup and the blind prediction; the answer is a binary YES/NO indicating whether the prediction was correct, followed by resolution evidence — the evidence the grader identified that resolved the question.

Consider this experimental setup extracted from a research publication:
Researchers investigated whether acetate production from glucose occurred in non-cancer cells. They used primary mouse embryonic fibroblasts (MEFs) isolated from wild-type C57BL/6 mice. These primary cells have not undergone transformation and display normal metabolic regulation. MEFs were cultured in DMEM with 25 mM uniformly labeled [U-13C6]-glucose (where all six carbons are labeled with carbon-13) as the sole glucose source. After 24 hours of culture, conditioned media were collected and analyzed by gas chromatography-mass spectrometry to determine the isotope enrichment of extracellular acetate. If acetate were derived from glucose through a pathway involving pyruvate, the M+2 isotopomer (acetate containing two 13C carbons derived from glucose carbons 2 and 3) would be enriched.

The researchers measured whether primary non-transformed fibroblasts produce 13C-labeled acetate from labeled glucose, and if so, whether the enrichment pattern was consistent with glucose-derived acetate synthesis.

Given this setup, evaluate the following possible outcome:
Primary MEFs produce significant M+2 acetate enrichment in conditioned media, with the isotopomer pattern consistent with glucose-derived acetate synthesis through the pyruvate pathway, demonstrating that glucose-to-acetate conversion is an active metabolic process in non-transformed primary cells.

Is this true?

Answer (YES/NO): NO